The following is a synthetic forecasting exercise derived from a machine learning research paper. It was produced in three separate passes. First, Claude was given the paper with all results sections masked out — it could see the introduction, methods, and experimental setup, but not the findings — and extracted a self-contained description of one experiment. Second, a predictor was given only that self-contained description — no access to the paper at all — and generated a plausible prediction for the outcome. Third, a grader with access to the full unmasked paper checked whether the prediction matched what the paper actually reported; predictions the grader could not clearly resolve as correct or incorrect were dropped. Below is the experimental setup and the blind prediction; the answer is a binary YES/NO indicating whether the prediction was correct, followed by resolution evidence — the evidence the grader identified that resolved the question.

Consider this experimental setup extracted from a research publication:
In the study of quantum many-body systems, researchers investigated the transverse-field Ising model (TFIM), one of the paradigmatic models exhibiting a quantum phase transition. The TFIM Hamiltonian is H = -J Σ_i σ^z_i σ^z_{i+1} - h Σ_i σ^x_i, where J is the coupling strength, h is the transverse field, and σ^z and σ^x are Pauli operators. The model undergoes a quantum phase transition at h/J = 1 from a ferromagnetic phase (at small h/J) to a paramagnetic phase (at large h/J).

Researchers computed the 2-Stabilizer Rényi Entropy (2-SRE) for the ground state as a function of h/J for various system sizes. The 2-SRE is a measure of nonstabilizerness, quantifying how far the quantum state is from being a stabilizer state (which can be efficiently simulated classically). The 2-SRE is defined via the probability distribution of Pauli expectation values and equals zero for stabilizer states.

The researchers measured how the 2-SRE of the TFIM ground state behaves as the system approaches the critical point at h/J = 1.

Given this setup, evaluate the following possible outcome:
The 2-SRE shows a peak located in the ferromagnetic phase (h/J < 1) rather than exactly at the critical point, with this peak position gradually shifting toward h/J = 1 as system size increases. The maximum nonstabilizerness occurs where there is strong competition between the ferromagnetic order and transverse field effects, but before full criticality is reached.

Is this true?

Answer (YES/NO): NO